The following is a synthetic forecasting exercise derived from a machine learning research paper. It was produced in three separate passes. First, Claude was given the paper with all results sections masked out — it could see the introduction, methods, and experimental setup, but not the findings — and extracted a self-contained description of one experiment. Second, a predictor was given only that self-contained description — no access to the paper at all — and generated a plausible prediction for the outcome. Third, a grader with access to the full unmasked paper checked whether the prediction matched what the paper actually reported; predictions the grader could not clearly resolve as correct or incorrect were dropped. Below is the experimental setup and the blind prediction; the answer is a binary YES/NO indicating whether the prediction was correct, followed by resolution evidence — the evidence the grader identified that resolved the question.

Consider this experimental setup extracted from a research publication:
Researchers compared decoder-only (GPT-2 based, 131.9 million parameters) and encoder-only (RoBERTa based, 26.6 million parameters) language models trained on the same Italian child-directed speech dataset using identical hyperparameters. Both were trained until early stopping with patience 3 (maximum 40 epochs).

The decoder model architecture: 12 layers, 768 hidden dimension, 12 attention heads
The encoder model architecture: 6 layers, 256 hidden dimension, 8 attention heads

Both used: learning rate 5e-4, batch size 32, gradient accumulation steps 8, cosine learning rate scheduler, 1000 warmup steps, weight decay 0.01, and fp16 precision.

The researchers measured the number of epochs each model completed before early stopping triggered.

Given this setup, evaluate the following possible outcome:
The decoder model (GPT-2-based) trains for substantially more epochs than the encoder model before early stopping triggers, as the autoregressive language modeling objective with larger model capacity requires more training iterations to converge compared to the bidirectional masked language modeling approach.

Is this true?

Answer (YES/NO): YES